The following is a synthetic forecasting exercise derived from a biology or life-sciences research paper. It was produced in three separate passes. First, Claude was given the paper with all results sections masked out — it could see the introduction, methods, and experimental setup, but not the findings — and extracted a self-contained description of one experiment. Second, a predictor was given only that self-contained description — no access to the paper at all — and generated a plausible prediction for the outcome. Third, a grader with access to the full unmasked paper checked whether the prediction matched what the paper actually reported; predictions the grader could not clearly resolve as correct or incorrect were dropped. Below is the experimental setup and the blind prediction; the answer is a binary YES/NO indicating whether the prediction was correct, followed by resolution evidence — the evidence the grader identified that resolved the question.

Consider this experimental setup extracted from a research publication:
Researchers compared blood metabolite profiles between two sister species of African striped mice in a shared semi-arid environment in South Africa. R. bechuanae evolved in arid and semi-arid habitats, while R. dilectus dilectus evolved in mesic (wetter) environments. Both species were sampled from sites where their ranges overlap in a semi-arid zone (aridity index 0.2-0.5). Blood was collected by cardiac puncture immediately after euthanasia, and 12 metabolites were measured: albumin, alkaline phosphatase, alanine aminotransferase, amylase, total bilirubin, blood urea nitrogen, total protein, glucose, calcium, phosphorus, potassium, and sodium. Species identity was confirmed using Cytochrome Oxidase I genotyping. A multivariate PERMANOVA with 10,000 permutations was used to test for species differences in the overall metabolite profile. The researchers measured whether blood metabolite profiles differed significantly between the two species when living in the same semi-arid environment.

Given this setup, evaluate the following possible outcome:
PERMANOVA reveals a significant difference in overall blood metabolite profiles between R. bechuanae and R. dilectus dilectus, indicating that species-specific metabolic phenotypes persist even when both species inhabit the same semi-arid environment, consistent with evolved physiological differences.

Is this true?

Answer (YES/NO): YES